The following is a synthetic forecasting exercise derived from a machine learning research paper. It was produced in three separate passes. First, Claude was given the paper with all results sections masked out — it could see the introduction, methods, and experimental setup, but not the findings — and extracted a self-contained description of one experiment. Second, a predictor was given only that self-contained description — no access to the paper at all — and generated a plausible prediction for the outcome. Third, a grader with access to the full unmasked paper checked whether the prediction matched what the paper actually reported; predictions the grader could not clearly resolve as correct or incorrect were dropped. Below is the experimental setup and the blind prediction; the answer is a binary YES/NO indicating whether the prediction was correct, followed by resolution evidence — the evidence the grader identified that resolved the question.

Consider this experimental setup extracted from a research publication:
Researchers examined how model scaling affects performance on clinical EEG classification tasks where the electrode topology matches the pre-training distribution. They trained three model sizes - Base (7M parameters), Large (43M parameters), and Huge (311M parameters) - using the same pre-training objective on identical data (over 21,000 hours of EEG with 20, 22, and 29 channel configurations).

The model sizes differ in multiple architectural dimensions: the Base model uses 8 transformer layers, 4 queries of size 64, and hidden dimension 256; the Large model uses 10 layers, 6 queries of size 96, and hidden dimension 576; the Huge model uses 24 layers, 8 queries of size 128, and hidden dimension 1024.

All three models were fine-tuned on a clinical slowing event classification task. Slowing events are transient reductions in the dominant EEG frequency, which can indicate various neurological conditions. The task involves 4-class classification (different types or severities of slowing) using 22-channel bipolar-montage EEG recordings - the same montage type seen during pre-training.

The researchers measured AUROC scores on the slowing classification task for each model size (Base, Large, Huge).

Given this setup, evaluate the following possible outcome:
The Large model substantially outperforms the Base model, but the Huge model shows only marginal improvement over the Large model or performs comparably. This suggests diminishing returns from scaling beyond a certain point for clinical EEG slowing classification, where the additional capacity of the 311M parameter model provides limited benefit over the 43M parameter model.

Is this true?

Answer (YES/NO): NO